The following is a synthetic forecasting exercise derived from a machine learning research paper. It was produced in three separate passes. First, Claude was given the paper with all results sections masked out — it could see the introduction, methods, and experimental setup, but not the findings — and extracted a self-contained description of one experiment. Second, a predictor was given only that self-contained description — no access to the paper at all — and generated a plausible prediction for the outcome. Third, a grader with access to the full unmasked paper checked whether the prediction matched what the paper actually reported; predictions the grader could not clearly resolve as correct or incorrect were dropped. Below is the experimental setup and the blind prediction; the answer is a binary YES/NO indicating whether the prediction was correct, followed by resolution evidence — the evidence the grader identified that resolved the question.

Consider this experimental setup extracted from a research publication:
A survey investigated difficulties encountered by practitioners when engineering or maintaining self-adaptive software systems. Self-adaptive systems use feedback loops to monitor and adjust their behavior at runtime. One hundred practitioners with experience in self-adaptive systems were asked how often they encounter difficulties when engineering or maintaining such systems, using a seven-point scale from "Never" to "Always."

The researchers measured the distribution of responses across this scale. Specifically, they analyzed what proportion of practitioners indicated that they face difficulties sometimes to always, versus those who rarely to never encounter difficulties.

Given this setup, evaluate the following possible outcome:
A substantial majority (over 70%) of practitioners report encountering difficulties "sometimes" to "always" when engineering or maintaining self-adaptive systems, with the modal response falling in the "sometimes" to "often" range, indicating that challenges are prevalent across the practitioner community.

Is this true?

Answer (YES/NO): YES